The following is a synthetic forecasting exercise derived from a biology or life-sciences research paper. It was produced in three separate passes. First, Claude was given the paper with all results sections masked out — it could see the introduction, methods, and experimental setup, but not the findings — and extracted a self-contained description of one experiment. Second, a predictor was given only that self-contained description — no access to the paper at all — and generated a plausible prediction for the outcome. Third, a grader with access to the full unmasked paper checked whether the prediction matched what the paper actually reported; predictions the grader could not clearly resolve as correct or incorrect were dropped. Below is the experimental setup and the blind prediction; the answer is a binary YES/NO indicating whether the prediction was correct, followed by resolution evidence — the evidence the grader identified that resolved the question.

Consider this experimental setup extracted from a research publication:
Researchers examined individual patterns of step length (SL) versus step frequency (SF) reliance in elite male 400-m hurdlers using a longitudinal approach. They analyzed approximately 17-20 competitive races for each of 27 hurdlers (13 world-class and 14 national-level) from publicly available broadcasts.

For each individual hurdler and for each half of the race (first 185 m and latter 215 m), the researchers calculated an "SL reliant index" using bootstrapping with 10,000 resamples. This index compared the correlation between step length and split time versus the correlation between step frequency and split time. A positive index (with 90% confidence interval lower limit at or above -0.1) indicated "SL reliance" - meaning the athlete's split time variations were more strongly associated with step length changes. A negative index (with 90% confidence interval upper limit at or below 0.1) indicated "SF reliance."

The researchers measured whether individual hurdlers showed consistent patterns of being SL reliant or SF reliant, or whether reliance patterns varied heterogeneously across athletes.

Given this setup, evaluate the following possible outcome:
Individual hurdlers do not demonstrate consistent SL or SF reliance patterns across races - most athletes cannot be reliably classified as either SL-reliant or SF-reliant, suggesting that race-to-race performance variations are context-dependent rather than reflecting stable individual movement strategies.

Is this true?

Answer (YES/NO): NO